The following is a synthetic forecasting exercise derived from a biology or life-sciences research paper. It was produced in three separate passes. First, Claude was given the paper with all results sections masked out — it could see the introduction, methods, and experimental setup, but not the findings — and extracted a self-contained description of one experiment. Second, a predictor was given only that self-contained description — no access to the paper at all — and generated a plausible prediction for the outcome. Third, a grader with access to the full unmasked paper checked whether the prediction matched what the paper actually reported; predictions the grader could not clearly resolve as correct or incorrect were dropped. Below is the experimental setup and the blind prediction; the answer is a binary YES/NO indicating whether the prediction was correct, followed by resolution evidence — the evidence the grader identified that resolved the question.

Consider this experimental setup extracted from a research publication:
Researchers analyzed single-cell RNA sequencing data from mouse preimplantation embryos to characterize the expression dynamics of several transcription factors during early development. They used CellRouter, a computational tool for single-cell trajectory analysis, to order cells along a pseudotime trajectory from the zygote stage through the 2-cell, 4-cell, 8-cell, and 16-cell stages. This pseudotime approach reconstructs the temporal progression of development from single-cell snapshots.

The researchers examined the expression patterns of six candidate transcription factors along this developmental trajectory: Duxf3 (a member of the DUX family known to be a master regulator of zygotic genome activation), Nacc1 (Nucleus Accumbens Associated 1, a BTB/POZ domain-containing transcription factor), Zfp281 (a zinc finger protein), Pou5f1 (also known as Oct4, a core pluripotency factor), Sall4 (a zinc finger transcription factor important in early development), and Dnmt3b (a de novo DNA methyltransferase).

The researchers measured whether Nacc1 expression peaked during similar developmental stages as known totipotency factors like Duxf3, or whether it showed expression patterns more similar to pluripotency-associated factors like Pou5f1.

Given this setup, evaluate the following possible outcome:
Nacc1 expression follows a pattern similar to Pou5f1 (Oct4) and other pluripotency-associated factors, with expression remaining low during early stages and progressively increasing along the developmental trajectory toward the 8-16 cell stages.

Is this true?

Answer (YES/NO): NO